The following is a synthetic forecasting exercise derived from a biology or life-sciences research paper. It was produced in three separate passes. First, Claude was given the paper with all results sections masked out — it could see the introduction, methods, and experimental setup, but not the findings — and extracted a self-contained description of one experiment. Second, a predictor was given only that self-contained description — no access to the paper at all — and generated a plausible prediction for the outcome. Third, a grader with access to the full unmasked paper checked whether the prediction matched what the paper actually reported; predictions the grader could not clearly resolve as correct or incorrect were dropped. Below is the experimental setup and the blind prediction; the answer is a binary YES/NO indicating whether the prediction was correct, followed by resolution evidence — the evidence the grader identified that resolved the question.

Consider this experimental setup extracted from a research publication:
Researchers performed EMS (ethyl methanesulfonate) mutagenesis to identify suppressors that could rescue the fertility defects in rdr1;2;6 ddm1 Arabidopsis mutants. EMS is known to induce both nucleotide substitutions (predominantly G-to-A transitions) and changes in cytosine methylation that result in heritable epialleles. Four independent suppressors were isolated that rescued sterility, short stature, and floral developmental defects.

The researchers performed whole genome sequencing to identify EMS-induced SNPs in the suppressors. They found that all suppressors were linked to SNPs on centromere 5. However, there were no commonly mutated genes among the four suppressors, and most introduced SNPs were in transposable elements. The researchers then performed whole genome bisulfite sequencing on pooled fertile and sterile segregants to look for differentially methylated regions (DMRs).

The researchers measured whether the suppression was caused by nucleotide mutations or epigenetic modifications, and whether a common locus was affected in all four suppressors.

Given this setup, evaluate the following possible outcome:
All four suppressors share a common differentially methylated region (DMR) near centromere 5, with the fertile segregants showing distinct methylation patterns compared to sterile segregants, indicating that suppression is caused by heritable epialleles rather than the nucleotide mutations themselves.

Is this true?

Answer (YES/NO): YES